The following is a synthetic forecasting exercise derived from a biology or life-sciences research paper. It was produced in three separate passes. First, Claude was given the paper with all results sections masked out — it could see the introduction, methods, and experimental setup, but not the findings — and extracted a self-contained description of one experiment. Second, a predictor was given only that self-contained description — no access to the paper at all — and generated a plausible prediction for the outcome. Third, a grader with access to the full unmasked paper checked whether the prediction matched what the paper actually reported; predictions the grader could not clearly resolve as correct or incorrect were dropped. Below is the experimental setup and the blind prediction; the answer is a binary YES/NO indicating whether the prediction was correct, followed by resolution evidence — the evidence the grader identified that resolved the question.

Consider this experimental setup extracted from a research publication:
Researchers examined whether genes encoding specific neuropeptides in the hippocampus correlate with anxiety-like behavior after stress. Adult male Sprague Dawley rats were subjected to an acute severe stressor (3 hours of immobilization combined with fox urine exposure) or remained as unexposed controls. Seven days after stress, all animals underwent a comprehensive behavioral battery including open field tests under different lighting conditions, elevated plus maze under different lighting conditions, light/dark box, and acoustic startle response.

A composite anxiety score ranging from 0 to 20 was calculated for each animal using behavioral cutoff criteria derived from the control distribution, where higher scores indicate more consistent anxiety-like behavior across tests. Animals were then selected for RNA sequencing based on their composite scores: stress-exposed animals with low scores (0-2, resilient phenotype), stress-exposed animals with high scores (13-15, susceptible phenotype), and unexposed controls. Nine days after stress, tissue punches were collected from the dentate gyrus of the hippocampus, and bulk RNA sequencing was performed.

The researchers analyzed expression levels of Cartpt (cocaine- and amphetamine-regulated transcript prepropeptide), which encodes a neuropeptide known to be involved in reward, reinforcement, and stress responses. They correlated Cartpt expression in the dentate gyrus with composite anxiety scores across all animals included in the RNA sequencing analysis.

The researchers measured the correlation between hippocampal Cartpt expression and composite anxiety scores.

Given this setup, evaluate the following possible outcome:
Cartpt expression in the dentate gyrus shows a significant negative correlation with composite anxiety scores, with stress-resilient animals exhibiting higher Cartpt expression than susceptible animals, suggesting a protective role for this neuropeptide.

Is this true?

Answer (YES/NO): NO